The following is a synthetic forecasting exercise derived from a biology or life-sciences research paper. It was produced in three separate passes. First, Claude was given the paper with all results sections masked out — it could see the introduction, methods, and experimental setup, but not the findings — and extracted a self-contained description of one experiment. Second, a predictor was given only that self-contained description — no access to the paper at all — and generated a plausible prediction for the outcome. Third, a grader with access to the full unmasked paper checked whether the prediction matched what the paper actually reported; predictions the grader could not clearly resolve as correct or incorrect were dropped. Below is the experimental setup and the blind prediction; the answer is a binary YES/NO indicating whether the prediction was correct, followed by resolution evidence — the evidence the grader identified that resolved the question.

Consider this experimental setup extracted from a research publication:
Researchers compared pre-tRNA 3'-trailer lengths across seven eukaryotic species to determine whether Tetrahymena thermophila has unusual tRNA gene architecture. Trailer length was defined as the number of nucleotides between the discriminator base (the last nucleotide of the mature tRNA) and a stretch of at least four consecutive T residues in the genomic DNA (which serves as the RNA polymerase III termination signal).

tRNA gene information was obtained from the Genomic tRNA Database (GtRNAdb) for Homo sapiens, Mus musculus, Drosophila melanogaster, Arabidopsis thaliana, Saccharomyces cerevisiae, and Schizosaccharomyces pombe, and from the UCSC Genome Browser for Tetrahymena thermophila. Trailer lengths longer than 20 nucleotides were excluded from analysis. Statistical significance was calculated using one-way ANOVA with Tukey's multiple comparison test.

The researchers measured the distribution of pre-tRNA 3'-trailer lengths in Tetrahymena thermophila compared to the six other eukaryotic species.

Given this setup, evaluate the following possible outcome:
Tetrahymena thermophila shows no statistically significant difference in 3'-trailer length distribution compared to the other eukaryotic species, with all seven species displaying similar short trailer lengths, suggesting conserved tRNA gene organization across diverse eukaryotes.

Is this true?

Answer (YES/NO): NO